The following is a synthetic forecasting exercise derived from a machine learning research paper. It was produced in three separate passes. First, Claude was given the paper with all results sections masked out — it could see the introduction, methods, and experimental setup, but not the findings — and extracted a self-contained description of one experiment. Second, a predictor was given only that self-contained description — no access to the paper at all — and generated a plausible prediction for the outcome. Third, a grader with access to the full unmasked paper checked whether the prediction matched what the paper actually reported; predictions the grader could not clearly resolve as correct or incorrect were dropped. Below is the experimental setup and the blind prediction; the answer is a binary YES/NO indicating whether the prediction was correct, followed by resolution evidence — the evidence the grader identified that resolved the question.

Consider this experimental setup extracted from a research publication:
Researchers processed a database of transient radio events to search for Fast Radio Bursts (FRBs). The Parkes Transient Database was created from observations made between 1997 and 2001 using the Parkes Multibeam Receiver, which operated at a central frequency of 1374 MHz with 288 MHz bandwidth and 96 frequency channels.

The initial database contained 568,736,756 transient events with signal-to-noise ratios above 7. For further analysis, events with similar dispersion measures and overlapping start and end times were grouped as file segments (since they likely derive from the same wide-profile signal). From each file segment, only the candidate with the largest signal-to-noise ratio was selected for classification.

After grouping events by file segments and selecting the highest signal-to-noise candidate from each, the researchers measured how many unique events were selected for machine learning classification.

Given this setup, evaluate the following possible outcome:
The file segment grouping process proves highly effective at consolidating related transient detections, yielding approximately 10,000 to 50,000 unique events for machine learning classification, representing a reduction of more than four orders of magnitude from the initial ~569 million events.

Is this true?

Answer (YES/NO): NO